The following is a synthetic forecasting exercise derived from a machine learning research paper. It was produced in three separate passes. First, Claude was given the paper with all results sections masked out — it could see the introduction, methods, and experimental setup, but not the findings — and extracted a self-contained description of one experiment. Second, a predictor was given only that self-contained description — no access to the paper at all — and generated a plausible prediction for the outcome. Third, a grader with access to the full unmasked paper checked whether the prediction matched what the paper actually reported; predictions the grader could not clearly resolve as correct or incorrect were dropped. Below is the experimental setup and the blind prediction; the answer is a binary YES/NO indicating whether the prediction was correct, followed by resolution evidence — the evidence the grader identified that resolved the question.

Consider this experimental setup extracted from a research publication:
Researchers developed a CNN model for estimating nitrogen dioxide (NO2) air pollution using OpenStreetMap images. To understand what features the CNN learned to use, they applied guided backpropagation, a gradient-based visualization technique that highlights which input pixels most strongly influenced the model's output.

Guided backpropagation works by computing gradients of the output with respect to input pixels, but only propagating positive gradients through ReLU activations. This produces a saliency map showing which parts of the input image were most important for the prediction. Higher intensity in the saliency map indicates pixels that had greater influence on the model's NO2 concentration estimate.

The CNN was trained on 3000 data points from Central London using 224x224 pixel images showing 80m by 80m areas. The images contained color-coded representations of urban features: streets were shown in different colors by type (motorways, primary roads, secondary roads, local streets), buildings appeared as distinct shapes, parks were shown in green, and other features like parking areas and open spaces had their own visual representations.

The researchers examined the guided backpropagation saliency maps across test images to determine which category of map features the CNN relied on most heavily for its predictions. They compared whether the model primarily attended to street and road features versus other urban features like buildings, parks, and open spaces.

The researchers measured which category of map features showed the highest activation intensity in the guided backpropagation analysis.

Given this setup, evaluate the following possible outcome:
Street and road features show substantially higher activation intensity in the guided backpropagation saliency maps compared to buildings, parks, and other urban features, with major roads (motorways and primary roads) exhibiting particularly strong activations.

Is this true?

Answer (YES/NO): YES